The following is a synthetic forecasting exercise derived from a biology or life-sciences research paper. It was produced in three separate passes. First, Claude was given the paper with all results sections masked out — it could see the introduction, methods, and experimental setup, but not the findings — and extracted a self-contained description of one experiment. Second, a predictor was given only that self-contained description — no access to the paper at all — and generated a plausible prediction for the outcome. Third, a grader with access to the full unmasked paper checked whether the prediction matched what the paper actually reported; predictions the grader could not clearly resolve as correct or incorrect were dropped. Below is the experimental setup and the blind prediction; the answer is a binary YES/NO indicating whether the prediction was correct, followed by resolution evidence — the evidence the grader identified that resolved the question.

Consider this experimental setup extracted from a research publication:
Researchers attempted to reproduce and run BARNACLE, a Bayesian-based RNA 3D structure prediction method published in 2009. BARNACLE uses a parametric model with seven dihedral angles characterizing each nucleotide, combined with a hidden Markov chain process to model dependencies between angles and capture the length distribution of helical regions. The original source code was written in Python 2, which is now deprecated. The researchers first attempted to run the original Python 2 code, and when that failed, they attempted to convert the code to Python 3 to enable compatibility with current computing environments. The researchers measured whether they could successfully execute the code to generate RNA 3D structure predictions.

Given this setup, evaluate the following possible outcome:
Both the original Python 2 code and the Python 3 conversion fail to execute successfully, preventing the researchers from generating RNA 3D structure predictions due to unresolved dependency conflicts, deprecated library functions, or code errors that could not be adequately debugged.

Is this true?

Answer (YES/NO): YES